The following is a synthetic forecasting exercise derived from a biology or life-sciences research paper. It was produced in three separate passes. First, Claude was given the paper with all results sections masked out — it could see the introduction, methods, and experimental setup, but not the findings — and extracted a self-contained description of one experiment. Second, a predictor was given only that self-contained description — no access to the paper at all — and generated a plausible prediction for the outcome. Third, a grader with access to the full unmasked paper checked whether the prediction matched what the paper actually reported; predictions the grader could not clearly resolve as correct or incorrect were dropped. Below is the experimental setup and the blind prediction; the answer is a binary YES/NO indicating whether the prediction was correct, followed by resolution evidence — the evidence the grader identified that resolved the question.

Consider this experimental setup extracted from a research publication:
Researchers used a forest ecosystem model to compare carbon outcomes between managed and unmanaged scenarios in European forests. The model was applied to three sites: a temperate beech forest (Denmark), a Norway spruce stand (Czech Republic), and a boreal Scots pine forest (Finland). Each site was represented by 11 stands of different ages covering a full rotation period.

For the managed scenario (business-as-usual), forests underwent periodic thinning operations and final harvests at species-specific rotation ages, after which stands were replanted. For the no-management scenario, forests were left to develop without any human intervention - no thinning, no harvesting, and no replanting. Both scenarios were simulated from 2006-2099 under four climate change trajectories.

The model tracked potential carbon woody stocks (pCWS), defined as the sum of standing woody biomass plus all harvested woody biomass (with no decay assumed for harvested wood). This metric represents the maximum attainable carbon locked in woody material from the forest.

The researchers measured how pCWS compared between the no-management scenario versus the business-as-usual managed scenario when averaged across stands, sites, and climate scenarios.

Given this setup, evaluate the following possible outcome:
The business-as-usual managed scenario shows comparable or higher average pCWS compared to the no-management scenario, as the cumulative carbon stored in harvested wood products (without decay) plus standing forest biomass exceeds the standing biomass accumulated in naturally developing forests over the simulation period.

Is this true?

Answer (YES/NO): YES